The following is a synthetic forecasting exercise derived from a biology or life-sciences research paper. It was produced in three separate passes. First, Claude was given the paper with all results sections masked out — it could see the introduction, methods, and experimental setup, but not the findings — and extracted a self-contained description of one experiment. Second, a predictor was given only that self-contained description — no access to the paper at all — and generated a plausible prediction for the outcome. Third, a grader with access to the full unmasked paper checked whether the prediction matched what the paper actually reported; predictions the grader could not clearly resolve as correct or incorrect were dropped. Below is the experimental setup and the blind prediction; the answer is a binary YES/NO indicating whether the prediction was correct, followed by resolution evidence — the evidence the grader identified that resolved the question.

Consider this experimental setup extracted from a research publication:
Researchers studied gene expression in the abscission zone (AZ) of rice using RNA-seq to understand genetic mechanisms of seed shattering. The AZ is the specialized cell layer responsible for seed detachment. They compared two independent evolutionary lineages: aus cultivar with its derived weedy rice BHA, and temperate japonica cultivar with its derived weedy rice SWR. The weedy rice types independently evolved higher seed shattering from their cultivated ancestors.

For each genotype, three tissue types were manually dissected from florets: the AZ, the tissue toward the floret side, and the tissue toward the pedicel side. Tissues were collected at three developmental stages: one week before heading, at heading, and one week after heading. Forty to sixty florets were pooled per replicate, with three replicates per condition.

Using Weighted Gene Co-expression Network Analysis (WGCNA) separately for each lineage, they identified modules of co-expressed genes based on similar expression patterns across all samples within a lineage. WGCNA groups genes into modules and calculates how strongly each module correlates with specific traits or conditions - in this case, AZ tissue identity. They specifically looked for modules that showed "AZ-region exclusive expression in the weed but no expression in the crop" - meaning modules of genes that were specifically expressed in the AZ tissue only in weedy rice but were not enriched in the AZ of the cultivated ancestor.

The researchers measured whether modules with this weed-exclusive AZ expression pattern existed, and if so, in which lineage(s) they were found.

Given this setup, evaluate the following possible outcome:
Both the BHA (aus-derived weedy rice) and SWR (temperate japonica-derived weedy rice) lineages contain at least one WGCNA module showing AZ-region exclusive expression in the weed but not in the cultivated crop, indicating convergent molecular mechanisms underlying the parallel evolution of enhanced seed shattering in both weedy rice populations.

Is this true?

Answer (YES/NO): NO